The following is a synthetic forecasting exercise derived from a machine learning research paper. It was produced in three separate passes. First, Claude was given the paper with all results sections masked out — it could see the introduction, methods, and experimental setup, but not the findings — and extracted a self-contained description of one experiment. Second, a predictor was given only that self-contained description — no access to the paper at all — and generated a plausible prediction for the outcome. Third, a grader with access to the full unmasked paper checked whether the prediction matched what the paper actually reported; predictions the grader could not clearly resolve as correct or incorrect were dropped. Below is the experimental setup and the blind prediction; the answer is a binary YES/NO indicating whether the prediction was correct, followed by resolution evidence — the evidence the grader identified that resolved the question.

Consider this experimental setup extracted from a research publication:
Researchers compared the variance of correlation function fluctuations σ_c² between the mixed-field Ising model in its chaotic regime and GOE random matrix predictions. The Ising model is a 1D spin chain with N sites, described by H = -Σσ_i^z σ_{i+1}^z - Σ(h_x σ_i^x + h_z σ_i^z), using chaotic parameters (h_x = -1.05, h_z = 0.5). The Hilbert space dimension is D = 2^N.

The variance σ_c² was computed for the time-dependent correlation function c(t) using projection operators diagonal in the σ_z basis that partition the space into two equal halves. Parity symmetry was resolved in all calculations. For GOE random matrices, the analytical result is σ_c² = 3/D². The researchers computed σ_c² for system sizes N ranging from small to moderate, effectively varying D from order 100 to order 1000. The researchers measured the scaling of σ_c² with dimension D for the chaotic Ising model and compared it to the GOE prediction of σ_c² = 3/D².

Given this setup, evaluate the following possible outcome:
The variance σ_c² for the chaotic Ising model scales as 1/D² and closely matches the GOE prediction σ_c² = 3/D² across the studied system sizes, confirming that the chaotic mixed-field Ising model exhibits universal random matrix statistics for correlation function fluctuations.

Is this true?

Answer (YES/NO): NO